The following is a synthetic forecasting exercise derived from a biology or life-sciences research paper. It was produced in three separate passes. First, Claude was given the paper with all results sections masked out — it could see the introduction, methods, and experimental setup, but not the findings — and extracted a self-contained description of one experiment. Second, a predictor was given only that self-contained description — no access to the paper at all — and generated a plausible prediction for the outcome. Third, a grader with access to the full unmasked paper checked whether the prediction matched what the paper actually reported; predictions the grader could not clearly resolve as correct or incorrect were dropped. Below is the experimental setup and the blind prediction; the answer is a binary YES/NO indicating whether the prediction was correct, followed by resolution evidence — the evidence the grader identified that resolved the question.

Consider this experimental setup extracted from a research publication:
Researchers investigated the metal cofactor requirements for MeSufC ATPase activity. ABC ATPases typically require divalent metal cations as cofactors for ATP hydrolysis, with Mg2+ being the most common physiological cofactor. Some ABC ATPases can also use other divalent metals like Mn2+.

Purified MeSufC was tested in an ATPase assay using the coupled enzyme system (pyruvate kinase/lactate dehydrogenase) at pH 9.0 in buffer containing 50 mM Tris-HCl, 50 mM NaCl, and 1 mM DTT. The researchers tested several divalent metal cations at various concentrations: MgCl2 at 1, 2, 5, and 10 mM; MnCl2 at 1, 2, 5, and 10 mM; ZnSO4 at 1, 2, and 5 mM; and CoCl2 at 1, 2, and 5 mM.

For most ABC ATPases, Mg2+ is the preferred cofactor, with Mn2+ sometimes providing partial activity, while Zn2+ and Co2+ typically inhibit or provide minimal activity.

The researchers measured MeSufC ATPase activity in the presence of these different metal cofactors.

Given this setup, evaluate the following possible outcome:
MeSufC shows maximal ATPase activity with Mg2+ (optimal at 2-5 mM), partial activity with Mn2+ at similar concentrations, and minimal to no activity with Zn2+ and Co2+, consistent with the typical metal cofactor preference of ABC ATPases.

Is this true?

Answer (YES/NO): NO